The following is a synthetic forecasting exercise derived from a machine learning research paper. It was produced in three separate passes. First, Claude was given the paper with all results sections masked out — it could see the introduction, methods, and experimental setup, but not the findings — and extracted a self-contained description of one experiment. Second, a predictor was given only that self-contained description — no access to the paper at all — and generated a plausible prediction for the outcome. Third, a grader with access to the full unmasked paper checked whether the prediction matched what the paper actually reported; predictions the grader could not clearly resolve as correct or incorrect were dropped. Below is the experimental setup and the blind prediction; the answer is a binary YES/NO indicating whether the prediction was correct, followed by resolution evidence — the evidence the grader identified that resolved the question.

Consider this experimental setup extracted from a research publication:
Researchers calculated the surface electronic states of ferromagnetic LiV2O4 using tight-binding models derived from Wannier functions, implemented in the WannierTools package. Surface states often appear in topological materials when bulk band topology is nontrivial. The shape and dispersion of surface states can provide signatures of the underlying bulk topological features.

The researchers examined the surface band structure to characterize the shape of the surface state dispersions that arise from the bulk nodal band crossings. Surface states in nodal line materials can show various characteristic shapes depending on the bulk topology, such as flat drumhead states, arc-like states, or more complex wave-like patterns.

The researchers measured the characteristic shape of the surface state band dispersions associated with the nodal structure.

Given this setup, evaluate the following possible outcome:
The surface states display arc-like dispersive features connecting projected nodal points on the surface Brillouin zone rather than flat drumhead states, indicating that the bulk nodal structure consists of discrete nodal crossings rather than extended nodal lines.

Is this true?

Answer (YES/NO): NO